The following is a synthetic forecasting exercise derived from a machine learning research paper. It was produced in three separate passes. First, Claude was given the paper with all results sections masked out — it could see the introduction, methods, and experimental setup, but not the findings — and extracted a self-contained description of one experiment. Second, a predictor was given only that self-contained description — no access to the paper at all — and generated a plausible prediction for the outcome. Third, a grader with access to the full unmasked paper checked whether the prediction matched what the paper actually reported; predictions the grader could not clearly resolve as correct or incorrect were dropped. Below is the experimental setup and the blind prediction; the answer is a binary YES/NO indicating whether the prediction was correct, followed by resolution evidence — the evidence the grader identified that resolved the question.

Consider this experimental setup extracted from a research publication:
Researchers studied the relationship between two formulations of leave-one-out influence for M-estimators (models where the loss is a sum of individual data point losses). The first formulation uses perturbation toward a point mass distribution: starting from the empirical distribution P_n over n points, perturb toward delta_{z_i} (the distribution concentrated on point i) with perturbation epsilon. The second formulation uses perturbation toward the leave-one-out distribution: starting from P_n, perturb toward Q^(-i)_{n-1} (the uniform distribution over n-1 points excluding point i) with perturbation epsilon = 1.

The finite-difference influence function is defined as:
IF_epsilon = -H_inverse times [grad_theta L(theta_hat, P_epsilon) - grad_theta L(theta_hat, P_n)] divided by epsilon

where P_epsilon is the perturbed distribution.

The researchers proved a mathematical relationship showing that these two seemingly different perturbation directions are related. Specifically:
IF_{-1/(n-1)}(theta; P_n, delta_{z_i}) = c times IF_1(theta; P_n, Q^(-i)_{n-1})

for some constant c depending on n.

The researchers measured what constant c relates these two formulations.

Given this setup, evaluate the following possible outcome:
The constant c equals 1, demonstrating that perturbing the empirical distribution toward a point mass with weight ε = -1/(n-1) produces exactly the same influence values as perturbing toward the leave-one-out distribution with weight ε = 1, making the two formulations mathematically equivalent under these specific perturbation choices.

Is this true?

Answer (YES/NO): NO